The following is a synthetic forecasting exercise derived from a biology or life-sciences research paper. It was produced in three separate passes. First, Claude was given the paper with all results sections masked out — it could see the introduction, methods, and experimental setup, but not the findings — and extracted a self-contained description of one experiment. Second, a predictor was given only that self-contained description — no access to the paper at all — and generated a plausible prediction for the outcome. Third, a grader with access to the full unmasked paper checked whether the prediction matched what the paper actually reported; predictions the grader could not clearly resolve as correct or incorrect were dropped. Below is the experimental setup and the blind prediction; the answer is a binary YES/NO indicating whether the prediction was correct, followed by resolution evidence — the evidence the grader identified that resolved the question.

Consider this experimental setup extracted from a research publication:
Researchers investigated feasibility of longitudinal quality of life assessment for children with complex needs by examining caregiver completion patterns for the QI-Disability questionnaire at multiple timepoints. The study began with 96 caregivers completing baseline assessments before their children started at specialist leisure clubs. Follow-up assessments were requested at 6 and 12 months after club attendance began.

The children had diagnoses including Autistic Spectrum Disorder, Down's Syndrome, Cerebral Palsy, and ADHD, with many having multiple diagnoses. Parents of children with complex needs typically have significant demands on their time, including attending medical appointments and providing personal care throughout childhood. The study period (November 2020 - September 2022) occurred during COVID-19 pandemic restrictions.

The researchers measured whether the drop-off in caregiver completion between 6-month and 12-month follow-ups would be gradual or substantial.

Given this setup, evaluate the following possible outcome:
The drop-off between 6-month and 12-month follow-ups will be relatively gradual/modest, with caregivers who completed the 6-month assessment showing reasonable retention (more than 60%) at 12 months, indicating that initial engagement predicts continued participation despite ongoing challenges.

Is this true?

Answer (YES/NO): NO